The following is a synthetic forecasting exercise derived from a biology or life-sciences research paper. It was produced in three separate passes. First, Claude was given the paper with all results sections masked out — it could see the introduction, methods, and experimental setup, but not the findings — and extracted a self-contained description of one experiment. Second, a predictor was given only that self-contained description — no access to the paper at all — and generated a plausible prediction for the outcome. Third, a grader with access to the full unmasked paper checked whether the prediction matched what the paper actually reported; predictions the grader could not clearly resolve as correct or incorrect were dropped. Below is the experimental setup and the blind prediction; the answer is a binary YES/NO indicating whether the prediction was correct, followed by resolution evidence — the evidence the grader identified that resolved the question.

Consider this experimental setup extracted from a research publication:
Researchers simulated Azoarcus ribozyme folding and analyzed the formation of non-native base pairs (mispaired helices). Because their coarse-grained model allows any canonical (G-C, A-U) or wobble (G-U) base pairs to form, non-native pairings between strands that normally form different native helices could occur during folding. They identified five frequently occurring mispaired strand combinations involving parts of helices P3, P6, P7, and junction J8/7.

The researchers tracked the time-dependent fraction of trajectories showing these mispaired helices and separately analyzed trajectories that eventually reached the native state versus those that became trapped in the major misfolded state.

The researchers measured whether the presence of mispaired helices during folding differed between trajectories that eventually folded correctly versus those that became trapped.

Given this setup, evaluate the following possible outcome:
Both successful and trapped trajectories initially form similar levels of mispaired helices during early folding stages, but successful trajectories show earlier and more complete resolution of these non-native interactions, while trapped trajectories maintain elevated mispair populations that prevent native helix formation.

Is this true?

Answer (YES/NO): NO